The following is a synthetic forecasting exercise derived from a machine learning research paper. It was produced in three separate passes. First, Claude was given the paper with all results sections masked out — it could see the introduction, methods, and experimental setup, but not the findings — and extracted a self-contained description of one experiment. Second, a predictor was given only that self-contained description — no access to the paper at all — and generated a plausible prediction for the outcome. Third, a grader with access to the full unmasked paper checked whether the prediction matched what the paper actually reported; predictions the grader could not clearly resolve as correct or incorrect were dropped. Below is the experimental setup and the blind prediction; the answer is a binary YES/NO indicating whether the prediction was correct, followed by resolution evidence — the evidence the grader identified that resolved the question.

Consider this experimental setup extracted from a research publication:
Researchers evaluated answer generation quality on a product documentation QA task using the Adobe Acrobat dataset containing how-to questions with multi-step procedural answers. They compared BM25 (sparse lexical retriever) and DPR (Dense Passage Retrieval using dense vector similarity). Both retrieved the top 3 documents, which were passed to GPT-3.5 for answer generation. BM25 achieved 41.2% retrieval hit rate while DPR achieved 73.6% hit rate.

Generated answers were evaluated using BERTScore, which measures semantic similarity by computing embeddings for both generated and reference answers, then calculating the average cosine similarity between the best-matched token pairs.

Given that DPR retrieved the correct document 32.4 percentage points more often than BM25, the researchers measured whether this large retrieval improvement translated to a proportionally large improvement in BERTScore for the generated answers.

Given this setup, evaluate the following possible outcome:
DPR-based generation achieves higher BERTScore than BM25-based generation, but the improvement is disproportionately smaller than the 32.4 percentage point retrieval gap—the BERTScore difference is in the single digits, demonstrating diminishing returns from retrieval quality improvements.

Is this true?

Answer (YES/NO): YES